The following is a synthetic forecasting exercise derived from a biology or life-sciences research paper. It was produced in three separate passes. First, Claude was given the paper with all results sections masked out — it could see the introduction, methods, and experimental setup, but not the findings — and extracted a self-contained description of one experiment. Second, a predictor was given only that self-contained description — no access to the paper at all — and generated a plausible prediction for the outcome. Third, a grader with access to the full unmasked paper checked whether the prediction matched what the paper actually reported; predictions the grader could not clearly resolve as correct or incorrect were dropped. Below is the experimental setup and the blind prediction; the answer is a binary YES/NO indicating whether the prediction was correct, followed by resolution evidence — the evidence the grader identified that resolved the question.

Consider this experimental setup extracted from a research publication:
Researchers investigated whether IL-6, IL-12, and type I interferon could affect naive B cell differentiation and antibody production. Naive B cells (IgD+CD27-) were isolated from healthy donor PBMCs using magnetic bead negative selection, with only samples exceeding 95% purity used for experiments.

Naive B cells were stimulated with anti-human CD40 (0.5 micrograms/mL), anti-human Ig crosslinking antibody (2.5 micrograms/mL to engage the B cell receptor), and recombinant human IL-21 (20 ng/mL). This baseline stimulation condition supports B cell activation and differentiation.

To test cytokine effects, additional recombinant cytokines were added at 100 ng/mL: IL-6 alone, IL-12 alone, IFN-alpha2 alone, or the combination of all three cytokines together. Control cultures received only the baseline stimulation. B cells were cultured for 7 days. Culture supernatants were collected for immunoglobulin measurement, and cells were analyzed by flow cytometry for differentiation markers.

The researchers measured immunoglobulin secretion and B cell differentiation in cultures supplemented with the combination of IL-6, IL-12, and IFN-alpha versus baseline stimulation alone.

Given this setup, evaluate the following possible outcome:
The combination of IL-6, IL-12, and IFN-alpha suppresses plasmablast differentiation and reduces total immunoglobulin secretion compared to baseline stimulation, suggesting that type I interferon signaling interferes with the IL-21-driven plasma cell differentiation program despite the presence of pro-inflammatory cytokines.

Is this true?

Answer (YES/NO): NO